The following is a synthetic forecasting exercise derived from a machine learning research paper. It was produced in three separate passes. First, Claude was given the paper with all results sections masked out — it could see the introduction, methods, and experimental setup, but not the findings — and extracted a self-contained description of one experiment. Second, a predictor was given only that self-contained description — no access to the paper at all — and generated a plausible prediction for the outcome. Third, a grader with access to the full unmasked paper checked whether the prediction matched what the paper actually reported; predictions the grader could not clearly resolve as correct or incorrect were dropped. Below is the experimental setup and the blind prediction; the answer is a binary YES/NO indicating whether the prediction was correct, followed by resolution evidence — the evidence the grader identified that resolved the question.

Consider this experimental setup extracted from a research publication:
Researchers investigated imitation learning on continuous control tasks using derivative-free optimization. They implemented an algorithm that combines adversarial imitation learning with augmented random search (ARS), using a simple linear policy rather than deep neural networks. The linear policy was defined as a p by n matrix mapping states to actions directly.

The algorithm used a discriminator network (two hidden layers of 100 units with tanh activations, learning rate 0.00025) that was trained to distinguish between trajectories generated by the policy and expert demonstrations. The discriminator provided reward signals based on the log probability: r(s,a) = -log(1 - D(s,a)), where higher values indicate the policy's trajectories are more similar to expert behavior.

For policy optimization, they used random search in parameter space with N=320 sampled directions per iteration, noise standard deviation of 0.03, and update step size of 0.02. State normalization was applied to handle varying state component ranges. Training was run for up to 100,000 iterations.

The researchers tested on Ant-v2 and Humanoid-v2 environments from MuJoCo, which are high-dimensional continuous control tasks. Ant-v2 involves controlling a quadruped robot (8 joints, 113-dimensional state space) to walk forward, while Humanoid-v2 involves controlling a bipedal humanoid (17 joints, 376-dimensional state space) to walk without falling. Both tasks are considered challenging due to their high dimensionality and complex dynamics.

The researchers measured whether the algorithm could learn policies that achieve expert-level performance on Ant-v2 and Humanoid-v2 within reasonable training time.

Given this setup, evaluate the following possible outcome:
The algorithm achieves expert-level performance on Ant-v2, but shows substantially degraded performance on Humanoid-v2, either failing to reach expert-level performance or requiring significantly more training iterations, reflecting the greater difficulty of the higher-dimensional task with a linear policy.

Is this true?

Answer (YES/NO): NO